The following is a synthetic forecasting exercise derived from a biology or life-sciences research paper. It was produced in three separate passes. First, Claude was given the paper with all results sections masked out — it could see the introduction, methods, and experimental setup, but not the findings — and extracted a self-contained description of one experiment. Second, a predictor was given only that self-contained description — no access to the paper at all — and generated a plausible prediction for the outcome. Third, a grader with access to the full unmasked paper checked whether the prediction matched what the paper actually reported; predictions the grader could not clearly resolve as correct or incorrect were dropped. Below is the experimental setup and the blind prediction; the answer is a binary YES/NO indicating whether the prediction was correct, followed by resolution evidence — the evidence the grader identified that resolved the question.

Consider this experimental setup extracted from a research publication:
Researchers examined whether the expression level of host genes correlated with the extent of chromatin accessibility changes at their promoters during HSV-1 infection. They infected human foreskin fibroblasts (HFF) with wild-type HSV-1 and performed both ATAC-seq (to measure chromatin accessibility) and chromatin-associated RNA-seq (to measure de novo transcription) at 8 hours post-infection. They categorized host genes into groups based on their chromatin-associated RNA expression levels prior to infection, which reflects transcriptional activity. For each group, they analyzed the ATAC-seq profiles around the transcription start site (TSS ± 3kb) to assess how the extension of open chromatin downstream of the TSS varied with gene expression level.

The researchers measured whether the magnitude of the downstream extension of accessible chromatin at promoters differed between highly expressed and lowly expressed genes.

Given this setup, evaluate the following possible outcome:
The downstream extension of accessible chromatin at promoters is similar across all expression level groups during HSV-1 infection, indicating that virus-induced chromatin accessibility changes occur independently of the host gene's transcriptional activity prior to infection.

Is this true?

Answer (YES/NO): NO